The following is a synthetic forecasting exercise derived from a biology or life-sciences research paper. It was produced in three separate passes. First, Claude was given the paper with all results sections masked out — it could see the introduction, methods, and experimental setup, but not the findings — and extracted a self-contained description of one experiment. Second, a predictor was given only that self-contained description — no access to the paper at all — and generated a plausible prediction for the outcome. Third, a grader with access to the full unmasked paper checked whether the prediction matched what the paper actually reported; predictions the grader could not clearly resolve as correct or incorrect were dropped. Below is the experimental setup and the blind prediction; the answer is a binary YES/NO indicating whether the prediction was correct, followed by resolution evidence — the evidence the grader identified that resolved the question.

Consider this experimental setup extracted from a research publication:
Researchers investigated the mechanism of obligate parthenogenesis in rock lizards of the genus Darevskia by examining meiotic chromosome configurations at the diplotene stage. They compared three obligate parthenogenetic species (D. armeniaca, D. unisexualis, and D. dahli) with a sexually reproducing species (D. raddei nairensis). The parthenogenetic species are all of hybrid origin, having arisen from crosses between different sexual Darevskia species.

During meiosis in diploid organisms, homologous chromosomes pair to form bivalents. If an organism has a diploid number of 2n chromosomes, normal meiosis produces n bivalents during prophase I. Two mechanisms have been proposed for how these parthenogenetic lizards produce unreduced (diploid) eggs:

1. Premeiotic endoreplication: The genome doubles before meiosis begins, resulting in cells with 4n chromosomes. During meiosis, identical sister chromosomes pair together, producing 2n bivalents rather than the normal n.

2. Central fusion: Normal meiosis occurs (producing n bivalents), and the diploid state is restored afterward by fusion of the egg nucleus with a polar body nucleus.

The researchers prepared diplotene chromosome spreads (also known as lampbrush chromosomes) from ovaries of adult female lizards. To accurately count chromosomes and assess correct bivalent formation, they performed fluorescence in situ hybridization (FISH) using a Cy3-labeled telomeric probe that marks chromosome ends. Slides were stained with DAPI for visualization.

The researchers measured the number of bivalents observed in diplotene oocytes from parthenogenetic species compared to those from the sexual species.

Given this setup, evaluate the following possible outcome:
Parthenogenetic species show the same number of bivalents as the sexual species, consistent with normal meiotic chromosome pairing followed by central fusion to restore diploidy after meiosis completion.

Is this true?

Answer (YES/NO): NO